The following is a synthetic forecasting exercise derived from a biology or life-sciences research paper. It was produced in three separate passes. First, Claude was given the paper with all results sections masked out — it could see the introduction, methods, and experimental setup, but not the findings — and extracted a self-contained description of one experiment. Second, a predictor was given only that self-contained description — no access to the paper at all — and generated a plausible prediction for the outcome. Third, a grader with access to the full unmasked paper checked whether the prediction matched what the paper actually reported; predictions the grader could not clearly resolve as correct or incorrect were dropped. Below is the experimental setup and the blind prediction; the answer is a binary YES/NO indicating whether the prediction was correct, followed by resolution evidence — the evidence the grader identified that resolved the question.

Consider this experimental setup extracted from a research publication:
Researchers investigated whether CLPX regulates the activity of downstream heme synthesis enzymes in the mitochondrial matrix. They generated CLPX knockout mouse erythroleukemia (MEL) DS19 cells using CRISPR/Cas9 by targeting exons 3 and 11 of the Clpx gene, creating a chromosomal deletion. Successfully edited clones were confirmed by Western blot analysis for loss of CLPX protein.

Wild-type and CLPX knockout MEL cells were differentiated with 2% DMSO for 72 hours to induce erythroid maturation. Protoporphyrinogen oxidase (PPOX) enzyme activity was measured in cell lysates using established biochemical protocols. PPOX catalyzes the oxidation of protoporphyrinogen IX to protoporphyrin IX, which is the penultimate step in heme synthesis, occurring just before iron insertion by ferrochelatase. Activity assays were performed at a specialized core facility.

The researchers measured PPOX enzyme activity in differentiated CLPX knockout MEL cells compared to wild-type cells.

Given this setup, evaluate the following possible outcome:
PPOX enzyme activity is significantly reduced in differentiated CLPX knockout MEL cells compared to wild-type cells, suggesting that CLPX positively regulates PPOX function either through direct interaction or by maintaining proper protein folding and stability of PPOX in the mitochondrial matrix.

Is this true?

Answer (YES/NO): YES